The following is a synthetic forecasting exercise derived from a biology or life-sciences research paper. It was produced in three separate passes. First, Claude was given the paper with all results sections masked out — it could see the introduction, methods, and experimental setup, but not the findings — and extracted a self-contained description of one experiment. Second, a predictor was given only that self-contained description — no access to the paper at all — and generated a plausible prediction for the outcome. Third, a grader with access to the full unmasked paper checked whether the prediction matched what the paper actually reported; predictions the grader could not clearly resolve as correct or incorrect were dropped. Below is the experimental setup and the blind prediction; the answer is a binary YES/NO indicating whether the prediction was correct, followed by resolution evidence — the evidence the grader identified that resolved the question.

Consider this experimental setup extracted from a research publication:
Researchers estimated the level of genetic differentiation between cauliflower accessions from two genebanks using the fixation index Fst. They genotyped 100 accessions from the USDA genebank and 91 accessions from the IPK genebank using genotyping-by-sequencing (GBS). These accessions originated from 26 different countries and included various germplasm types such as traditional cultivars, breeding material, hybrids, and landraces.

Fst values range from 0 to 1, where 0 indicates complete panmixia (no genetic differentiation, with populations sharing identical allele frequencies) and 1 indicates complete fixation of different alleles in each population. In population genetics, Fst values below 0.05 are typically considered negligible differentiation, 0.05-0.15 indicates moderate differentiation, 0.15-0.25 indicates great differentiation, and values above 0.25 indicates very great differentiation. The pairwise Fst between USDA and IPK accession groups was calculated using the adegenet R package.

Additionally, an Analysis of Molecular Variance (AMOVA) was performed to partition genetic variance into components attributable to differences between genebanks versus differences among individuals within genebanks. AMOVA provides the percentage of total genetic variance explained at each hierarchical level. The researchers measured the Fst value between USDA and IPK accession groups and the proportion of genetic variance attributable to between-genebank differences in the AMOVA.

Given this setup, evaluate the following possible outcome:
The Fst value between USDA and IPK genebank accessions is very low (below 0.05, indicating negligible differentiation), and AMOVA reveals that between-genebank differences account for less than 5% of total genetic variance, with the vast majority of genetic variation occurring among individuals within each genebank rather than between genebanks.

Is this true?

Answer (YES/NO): NO